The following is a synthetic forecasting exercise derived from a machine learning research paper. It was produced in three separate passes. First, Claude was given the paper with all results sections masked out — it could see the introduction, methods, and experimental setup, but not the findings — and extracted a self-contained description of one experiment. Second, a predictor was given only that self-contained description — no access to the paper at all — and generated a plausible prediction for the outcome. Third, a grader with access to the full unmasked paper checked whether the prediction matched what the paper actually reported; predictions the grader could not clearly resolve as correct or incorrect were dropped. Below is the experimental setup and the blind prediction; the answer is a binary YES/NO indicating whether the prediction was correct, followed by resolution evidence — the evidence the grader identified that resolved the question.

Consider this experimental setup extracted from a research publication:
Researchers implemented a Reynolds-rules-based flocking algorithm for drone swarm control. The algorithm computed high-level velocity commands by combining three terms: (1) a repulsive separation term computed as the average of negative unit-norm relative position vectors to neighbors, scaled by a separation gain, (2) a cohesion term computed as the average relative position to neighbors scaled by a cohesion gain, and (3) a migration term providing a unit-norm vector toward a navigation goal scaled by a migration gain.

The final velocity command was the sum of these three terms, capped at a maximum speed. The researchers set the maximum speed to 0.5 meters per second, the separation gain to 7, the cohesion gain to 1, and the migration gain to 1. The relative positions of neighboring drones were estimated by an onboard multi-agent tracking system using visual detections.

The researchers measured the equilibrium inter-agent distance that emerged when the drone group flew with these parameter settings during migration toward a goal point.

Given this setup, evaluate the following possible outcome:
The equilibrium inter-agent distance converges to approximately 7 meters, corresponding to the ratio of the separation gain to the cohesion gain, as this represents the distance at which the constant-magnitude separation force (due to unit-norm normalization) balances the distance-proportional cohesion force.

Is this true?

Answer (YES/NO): NO